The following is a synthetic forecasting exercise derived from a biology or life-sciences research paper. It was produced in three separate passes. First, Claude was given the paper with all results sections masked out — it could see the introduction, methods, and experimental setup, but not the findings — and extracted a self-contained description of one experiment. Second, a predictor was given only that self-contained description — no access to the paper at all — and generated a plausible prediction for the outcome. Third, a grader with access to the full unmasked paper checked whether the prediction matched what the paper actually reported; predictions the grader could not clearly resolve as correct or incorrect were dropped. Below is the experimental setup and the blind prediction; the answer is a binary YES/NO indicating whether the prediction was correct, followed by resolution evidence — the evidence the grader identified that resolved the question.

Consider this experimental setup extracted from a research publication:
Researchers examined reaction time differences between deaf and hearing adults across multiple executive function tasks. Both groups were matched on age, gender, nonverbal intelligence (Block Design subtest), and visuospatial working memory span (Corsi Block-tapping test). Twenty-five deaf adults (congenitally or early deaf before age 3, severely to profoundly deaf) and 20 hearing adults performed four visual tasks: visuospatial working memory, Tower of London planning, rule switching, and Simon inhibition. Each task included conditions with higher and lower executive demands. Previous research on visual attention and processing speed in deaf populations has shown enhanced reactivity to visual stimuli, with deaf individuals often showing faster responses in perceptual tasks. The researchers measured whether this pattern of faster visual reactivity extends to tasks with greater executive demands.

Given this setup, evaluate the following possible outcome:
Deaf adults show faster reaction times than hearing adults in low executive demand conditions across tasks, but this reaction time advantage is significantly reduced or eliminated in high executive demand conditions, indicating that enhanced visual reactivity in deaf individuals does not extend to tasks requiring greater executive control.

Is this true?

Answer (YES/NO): NO